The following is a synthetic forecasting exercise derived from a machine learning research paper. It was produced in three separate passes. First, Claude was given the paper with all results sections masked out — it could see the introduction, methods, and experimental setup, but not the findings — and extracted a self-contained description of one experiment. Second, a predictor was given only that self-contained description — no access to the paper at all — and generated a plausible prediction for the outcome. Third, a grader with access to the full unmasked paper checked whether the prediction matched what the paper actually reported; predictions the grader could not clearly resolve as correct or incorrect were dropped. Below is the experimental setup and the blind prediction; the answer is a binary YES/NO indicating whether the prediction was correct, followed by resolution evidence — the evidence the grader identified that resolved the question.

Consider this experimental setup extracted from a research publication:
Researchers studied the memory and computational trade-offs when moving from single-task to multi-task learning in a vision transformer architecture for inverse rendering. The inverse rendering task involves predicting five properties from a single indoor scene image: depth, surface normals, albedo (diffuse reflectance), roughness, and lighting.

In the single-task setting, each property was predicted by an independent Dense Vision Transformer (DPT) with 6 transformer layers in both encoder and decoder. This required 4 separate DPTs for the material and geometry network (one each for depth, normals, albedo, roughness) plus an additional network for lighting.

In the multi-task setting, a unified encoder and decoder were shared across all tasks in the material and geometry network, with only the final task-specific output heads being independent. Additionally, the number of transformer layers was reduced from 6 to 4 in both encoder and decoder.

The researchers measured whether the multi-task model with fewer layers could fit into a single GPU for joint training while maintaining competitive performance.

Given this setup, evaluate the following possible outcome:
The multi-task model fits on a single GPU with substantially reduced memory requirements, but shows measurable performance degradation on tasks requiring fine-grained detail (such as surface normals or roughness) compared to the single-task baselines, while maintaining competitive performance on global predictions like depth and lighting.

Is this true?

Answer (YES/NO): NO